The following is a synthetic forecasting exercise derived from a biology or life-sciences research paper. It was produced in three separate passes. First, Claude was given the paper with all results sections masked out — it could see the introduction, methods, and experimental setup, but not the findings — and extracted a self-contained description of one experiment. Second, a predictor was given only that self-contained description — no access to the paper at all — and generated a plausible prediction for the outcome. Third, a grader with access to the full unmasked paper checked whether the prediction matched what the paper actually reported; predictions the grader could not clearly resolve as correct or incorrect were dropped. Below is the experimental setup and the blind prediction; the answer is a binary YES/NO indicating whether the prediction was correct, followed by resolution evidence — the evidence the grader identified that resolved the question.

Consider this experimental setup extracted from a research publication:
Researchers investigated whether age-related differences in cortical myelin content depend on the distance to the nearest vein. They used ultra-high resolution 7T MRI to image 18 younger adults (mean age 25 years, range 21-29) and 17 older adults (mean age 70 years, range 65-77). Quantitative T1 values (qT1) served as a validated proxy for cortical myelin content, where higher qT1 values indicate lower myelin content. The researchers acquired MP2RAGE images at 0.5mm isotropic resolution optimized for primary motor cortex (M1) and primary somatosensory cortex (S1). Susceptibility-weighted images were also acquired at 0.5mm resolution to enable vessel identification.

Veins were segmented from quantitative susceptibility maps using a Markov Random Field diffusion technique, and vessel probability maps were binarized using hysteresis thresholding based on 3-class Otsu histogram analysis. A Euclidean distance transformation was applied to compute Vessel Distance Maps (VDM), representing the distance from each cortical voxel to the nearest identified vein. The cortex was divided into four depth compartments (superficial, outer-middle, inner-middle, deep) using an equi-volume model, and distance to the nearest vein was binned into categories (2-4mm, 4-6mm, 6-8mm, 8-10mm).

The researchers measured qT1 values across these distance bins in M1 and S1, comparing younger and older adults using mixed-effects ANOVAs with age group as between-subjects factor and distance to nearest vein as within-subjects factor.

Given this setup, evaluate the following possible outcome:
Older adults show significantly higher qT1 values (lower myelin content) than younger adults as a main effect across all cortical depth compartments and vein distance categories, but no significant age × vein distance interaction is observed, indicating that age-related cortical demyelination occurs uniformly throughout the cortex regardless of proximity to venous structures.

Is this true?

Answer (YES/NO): NO